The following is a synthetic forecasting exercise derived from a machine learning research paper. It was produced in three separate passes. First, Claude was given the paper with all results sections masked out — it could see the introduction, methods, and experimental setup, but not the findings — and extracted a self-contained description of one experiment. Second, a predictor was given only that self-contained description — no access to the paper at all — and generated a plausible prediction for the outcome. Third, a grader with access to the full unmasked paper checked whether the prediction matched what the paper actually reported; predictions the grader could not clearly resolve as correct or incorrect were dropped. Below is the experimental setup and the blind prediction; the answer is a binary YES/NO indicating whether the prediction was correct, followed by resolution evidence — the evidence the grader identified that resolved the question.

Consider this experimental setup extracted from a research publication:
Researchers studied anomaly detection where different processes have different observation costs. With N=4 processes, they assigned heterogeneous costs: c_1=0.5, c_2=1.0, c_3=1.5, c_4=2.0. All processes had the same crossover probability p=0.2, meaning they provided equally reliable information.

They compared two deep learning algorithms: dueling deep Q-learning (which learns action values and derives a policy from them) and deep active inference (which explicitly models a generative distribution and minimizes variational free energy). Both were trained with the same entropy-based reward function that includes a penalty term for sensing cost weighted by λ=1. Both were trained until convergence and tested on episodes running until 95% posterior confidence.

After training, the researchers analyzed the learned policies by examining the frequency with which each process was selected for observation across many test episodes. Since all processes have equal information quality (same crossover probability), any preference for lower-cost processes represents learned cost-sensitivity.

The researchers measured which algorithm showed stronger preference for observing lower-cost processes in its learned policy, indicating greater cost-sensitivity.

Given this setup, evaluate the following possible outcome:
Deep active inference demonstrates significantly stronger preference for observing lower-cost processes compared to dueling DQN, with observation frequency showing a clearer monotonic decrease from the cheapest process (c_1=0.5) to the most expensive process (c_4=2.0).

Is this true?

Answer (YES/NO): NO